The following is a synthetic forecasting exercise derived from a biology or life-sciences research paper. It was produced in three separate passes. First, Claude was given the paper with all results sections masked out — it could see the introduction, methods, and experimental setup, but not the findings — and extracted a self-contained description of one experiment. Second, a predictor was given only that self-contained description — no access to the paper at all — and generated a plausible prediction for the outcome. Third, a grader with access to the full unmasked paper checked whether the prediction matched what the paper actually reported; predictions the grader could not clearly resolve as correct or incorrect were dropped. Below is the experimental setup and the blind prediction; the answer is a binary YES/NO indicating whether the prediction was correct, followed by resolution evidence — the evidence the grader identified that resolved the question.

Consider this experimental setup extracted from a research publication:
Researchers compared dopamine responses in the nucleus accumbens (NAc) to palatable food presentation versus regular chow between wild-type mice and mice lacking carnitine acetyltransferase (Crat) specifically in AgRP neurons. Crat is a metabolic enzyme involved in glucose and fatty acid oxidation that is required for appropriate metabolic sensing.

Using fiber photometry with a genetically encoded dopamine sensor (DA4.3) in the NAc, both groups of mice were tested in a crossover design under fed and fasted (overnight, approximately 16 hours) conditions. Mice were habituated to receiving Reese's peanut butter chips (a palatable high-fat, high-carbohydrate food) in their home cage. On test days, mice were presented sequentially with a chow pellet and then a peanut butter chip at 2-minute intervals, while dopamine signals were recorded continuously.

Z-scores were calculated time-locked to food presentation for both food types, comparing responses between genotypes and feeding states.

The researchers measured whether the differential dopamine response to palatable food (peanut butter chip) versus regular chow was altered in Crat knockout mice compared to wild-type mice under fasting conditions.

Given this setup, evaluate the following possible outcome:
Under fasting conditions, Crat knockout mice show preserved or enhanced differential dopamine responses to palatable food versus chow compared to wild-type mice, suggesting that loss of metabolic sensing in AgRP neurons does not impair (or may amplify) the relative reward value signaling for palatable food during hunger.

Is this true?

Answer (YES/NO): NO